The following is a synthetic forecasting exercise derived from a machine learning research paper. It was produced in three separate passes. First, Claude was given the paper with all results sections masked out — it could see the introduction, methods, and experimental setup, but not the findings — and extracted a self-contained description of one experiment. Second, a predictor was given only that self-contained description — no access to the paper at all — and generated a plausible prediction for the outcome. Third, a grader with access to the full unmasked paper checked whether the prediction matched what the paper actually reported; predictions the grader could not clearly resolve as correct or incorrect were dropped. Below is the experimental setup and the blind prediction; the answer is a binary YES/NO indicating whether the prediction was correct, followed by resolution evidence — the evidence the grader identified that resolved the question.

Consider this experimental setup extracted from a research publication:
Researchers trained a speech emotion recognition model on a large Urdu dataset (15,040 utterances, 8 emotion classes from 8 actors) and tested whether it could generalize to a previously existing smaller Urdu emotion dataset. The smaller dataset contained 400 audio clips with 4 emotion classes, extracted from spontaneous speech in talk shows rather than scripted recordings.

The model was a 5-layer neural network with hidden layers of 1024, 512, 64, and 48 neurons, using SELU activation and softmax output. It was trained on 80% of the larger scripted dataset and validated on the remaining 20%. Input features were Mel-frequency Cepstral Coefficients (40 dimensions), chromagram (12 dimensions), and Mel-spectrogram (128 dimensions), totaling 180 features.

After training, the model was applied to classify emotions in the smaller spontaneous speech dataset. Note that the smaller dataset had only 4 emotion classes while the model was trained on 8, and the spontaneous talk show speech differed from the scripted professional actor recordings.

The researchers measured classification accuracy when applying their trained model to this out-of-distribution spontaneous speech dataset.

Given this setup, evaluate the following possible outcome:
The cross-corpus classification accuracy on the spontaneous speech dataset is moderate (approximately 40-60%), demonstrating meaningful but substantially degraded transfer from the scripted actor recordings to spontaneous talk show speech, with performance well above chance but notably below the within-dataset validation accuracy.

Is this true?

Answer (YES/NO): NO